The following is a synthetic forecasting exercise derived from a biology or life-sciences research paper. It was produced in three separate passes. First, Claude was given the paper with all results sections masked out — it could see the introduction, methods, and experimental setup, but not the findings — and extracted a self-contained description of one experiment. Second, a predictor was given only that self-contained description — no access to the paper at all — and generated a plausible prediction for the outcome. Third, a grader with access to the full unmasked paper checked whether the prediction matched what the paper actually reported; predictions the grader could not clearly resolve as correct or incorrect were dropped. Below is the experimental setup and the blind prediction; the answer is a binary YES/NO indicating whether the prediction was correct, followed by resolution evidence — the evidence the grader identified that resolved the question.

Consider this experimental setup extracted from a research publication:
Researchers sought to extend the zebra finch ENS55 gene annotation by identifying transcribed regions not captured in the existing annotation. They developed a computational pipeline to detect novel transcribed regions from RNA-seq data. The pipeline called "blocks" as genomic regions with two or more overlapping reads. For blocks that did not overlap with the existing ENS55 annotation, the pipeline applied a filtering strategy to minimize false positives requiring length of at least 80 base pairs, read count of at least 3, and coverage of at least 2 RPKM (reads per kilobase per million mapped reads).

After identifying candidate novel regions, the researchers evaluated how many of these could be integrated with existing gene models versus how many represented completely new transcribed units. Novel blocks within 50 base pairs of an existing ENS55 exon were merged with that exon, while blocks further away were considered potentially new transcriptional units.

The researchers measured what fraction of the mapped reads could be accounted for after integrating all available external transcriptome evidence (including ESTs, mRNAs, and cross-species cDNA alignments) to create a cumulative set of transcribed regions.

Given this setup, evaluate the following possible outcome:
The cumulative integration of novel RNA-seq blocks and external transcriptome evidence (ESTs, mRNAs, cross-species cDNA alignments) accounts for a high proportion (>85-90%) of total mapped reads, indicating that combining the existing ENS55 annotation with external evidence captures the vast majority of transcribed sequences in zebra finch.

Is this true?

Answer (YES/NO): NO